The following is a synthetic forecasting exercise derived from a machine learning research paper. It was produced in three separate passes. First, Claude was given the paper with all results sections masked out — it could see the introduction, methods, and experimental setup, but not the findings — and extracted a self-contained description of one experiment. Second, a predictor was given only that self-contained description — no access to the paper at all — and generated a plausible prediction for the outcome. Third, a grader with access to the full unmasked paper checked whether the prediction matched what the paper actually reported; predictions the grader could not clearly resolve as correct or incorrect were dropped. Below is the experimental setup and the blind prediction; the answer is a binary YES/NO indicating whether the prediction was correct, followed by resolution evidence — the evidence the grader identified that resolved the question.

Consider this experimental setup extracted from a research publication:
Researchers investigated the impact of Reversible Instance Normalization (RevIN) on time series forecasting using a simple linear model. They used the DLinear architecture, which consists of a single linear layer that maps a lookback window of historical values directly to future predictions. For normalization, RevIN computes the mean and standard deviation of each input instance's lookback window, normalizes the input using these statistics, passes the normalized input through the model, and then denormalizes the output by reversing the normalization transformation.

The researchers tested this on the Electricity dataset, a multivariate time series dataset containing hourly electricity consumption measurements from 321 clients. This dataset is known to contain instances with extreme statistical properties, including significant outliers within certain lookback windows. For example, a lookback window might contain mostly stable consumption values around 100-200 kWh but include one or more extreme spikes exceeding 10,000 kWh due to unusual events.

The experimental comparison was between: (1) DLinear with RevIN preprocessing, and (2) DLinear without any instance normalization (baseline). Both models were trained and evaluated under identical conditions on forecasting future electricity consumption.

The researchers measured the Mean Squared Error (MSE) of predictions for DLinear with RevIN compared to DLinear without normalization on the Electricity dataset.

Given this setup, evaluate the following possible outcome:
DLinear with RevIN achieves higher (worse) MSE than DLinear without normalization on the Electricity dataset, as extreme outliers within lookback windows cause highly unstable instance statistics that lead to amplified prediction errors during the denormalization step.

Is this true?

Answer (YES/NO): YES